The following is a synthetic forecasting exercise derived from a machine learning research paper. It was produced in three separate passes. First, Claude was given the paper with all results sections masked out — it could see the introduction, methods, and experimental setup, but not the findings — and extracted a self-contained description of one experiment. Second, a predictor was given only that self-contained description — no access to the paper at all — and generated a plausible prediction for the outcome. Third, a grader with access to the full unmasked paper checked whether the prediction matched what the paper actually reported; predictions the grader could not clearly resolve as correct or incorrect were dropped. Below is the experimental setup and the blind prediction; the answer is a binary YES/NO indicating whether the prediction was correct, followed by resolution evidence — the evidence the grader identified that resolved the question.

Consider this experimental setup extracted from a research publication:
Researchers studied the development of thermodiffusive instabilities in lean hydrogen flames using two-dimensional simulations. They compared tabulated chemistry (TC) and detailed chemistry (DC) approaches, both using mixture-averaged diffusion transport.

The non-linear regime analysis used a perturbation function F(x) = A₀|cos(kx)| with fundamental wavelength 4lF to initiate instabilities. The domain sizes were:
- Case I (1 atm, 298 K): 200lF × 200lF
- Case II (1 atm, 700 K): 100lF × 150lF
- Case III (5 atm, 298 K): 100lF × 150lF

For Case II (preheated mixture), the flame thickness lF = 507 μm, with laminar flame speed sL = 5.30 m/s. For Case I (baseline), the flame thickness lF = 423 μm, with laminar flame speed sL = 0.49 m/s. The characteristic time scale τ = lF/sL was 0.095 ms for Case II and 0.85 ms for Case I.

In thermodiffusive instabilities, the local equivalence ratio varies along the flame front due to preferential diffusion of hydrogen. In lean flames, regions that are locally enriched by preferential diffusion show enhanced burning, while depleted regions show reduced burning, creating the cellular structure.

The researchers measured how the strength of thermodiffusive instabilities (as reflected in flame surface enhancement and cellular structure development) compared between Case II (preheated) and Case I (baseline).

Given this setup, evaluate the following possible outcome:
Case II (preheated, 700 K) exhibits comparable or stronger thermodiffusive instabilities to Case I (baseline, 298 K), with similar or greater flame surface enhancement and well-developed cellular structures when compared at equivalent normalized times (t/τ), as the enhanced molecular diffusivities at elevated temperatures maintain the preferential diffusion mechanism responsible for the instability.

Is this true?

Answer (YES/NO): NO